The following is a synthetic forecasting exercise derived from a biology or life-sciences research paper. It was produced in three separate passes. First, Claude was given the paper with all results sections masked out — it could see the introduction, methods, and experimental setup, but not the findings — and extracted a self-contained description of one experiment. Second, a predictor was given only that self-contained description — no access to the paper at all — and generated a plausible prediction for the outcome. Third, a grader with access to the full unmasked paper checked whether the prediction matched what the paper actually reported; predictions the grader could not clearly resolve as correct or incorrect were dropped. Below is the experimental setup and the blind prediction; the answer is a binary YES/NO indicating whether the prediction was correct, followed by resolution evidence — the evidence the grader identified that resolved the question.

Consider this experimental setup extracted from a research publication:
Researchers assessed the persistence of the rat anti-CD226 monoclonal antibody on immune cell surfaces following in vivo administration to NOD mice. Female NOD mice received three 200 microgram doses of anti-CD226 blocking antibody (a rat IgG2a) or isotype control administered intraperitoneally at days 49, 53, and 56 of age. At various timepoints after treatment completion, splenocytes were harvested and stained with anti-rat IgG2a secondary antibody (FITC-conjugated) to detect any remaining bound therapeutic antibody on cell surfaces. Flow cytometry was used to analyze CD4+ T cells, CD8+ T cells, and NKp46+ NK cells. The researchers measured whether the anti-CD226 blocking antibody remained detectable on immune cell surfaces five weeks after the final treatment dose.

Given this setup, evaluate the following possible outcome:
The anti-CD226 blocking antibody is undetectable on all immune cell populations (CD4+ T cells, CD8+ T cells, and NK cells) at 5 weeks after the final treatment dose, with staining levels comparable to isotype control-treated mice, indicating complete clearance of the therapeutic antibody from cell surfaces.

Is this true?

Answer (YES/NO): NO